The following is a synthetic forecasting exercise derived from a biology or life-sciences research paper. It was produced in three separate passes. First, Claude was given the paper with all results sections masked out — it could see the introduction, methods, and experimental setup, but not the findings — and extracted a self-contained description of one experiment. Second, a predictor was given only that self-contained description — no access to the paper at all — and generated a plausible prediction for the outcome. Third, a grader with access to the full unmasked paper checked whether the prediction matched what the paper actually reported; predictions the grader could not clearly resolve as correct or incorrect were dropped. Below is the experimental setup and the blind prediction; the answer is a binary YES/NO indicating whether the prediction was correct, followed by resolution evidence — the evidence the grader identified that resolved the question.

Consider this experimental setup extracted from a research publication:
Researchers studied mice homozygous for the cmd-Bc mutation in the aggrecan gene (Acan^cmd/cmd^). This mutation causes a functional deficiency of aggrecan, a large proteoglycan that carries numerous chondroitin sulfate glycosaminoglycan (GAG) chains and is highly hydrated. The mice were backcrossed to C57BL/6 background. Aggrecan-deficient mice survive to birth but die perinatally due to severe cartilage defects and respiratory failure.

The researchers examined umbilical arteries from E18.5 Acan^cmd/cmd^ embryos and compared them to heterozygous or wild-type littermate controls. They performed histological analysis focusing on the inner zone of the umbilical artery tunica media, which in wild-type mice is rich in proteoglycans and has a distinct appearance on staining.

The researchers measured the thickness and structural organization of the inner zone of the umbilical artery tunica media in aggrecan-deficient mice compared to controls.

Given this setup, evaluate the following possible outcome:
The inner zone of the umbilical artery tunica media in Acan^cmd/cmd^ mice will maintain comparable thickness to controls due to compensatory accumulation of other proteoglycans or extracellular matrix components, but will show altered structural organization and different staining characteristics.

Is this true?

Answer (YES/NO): NO